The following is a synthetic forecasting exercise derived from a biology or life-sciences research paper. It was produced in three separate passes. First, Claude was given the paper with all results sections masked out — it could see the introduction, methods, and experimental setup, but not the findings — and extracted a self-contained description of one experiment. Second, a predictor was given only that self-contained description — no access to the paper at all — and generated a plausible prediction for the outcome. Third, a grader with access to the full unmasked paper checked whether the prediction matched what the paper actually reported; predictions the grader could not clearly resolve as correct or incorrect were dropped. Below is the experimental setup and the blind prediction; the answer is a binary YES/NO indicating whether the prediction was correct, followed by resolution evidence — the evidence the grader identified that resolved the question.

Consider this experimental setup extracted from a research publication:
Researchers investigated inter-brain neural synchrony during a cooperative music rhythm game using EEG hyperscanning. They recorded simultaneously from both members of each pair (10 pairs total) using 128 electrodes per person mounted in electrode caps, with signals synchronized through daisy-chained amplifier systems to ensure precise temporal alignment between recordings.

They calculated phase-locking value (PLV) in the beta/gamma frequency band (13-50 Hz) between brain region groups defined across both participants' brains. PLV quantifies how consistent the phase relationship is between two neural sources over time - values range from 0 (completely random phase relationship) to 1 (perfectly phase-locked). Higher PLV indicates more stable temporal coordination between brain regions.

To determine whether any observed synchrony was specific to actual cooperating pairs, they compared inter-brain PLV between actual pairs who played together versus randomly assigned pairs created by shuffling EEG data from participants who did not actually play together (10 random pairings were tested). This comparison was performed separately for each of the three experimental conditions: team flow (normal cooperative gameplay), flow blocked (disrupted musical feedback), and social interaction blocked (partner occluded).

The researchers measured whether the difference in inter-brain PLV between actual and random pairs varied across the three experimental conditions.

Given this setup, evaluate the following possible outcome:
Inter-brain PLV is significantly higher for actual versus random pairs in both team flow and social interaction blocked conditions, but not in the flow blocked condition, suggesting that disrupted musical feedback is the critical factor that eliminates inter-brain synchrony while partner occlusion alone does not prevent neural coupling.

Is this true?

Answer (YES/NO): NO